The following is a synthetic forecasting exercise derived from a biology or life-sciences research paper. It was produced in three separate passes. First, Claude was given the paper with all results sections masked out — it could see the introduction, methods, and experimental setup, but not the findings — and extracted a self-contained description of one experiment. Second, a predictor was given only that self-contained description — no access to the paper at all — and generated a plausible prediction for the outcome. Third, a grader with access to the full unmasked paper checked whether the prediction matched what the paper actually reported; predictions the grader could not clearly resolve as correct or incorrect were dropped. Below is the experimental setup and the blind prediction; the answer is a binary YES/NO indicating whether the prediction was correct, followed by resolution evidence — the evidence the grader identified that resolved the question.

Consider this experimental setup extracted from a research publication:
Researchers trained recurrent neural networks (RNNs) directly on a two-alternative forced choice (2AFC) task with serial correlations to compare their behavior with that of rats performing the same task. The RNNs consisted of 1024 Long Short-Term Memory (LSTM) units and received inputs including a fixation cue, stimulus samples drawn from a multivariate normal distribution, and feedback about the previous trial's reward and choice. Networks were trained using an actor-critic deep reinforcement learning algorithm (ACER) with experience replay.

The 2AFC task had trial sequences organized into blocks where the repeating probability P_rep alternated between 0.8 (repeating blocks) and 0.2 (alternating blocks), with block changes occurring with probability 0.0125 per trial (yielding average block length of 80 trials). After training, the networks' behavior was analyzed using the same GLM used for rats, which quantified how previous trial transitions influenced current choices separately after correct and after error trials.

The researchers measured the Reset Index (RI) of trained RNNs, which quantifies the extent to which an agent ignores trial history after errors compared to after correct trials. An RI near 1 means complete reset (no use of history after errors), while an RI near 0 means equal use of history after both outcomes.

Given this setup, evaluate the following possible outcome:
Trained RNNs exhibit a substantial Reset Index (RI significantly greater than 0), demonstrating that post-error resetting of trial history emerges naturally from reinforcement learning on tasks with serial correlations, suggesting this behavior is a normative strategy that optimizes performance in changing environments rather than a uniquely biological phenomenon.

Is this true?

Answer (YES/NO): NO